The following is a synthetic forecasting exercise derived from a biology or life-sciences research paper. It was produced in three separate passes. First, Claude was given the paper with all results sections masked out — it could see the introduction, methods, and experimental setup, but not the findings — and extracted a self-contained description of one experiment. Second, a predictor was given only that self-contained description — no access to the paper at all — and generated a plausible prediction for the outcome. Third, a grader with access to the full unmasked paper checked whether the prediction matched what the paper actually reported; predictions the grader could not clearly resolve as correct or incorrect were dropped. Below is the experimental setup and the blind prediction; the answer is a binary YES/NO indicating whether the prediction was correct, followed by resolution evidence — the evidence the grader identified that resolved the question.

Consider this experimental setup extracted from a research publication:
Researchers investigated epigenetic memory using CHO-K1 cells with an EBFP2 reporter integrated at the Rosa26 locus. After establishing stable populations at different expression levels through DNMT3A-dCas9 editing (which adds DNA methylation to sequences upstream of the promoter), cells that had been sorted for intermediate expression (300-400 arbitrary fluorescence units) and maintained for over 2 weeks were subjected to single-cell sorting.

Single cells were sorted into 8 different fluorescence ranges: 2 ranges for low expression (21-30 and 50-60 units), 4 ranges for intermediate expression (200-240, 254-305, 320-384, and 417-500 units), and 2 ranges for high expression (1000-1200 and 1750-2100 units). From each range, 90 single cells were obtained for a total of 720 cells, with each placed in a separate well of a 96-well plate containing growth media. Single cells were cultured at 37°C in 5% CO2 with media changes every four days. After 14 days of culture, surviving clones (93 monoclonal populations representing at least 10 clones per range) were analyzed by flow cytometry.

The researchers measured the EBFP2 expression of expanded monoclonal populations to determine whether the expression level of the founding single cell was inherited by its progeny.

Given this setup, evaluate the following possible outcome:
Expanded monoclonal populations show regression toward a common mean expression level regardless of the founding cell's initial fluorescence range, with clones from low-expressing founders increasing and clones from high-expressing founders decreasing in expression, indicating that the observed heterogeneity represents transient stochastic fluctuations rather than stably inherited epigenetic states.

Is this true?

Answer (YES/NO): NO